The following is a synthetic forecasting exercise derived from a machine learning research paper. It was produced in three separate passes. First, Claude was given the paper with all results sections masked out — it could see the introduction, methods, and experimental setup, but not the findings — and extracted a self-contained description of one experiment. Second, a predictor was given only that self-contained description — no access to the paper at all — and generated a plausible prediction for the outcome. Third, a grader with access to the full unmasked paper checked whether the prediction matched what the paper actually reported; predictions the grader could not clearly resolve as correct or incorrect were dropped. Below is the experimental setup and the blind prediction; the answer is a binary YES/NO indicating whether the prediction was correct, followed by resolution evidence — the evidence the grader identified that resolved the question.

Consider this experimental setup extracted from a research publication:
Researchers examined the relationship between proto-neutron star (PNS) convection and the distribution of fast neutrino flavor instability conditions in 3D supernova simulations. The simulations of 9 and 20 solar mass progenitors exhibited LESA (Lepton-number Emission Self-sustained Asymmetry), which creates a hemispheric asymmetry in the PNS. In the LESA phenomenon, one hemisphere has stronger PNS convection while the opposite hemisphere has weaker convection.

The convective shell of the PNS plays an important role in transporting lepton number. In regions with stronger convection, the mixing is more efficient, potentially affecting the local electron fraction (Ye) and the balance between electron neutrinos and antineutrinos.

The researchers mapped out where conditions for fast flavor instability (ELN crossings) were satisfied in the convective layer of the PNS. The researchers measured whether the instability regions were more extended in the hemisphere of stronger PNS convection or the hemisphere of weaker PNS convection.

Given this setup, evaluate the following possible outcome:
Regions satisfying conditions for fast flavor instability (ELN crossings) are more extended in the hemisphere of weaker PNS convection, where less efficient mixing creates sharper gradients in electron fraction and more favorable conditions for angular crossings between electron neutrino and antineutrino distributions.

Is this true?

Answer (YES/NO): YES